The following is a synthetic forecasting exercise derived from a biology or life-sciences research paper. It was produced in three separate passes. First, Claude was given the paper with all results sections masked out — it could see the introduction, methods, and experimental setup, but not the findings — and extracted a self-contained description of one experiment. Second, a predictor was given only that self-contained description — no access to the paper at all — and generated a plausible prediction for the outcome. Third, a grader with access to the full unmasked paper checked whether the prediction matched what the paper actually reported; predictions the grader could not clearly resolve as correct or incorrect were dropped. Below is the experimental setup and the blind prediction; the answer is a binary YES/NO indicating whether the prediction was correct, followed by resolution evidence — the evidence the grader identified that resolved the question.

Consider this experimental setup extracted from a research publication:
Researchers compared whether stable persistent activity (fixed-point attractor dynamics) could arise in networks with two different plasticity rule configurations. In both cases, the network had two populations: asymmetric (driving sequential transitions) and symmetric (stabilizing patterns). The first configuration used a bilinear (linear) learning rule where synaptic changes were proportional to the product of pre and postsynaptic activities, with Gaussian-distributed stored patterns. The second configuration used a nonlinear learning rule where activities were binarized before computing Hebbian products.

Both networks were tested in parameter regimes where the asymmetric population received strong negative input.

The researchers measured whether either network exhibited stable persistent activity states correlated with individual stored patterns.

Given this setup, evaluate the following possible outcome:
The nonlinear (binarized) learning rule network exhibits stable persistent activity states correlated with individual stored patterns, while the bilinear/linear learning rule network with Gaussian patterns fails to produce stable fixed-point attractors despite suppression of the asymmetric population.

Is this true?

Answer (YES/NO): YES